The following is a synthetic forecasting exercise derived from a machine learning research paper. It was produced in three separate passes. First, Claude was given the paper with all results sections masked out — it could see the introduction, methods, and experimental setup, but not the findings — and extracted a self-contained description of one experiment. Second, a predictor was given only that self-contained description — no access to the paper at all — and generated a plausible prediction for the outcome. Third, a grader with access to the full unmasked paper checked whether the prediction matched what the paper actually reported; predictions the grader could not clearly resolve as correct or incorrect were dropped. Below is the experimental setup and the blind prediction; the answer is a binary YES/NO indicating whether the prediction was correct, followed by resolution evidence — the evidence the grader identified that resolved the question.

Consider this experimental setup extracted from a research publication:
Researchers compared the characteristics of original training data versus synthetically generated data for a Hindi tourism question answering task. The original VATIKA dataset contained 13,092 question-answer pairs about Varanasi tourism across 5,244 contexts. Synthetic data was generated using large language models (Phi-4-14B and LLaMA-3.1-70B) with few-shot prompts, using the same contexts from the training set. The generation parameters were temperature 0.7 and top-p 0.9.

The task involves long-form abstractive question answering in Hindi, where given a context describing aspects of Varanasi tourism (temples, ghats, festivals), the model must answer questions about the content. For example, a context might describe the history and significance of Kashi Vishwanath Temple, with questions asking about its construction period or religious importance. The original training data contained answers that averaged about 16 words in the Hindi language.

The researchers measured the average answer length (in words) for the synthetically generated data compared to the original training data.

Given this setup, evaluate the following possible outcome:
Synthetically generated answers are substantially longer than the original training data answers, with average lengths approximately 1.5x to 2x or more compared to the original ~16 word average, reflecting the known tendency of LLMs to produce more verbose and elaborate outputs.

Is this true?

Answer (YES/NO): NO